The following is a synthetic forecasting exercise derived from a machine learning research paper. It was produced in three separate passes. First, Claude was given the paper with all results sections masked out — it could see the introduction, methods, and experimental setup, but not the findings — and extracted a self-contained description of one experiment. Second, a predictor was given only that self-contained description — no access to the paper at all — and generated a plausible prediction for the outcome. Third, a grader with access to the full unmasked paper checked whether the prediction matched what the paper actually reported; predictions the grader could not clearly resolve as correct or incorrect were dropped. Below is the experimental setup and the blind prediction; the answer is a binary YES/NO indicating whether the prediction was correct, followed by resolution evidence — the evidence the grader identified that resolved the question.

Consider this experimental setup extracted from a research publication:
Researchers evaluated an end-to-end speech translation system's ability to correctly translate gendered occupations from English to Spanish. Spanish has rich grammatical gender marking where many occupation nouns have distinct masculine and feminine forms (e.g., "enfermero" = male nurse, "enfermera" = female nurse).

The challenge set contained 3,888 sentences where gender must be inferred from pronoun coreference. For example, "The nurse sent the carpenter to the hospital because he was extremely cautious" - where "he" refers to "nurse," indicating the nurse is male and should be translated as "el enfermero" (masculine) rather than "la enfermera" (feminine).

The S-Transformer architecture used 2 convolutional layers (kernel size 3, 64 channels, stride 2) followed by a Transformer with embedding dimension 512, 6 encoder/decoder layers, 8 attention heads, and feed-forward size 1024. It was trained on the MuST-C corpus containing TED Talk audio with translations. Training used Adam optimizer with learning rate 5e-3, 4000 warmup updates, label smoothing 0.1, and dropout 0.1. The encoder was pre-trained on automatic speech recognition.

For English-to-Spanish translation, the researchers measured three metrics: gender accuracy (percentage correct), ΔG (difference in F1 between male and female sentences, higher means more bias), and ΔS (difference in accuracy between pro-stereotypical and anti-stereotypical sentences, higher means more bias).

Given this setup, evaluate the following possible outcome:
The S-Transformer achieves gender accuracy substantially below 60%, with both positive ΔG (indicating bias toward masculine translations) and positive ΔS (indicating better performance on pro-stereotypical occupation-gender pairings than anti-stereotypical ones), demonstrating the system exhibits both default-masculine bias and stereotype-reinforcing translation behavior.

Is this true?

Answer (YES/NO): YES